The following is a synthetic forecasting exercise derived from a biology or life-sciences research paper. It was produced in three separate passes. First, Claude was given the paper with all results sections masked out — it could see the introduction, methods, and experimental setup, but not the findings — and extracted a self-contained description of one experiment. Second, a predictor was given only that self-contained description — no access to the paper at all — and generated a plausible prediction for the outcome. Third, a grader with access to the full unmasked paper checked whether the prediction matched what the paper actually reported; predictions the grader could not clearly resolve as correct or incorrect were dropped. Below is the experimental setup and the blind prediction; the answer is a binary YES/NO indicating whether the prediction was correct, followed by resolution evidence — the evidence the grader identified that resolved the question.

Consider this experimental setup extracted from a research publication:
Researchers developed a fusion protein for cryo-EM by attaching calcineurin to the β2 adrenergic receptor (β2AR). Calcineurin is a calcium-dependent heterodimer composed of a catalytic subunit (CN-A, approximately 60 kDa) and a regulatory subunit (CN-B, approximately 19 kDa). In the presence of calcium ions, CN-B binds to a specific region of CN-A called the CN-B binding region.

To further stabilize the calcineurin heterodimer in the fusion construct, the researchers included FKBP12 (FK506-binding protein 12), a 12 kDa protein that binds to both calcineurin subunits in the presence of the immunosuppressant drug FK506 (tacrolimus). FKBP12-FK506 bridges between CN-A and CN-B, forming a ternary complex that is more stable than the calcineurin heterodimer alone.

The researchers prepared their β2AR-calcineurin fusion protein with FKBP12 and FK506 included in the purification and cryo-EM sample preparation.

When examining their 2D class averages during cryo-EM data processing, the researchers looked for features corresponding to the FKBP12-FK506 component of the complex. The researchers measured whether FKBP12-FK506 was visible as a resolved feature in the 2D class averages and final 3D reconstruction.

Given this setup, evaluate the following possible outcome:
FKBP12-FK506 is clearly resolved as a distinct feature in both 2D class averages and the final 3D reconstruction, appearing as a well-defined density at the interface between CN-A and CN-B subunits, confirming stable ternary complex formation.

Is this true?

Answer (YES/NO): YES